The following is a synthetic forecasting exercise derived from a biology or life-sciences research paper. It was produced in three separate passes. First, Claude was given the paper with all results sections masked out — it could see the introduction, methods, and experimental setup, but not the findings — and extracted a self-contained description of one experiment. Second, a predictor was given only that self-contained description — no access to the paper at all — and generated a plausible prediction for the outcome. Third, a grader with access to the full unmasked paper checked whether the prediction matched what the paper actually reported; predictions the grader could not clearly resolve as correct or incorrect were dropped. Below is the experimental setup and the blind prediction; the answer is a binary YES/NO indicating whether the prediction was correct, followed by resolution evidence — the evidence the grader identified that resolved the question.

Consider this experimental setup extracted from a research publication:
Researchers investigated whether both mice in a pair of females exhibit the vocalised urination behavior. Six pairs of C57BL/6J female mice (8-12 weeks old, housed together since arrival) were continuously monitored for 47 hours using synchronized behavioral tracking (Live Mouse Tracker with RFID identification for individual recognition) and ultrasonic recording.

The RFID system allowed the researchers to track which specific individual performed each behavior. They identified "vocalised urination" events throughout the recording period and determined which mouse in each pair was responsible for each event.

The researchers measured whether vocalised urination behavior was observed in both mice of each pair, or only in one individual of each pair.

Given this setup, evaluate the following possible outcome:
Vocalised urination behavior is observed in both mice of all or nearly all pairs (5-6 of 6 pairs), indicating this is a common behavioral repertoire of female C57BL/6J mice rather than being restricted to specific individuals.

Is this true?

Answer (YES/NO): YES